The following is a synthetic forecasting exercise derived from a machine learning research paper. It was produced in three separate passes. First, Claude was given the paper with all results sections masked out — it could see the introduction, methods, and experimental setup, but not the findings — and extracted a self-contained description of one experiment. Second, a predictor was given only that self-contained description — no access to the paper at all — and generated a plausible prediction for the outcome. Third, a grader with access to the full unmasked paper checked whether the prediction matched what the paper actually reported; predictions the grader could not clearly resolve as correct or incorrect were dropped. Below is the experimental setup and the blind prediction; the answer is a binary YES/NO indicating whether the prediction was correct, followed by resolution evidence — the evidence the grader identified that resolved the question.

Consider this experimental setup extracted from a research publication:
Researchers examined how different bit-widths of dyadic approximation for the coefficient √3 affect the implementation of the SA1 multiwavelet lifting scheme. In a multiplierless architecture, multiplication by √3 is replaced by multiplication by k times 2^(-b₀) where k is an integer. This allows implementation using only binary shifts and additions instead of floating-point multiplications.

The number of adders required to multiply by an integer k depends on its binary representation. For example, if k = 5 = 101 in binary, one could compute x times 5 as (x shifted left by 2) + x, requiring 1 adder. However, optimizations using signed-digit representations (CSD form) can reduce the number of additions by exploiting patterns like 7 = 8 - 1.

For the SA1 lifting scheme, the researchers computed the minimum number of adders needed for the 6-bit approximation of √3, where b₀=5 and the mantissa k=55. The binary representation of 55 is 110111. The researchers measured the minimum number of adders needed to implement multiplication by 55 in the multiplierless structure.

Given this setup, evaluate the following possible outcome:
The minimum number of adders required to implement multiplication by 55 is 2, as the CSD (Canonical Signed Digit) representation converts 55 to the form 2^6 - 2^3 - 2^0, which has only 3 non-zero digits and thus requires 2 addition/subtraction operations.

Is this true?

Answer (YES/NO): YES